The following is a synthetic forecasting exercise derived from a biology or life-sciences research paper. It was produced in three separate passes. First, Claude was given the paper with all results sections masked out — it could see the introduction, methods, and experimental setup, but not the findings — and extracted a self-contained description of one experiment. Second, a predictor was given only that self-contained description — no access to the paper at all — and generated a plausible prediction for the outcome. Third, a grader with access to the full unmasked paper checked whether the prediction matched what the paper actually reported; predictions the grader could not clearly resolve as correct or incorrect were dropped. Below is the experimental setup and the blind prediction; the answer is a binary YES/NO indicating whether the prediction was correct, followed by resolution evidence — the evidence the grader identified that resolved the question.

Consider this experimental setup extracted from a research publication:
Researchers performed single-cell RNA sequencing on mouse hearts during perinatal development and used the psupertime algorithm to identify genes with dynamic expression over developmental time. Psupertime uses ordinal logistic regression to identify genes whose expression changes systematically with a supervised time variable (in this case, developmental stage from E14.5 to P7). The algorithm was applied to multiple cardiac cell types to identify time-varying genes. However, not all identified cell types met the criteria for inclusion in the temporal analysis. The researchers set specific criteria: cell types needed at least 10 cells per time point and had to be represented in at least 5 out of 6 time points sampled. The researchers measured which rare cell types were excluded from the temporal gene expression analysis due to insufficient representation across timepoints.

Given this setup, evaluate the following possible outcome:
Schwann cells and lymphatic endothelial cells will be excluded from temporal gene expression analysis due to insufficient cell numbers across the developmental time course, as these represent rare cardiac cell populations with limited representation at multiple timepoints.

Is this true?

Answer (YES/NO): NO